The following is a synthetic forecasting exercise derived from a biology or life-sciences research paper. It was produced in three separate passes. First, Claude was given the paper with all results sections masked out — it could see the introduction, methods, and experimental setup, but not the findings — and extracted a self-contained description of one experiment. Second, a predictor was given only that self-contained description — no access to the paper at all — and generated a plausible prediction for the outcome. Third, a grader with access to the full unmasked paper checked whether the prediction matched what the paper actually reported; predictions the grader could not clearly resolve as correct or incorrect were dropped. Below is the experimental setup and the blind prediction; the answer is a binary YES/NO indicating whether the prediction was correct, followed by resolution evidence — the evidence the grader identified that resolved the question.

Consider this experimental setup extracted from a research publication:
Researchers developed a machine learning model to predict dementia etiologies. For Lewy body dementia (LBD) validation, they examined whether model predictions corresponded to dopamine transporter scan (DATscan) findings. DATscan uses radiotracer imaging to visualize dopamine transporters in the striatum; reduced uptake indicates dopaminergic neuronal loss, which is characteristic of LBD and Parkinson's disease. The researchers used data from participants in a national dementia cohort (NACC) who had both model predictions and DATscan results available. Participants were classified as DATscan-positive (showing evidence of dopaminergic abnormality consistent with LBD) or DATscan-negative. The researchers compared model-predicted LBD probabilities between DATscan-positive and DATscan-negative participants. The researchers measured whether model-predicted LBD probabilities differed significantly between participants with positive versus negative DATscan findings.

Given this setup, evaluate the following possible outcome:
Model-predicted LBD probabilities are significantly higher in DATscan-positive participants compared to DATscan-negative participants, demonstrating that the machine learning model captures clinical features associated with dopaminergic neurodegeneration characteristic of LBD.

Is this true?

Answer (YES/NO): YES